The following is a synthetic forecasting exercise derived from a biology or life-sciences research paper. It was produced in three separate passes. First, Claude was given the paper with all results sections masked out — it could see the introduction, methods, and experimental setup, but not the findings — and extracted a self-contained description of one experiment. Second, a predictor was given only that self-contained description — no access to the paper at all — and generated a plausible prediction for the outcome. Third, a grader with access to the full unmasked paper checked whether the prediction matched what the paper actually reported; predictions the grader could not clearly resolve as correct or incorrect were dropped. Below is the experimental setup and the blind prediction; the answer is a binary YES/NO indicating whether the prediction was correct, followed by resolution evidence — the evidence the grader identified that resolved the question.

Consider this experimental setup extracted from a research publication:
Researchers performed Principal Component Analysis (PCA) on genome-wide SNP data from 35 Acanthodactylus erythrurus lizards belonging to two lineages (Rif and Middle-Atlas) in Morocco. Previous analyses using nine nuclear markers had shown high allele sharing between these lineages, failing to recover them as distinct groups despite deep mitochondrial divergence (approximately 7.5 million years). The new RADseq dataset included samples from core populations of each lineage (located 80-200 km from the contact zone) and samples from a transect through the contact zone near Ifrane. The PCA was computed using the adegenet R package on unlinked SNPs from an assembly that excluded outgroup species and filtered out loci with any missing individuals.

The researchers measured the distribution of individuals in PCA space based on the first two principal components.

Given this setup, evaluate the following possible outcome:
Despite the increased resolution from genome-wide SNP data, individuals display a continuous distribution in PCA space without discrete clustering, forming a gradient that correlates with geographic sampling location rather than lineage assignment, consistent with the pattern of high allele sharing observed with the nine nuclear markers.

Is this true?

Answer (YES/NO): NO